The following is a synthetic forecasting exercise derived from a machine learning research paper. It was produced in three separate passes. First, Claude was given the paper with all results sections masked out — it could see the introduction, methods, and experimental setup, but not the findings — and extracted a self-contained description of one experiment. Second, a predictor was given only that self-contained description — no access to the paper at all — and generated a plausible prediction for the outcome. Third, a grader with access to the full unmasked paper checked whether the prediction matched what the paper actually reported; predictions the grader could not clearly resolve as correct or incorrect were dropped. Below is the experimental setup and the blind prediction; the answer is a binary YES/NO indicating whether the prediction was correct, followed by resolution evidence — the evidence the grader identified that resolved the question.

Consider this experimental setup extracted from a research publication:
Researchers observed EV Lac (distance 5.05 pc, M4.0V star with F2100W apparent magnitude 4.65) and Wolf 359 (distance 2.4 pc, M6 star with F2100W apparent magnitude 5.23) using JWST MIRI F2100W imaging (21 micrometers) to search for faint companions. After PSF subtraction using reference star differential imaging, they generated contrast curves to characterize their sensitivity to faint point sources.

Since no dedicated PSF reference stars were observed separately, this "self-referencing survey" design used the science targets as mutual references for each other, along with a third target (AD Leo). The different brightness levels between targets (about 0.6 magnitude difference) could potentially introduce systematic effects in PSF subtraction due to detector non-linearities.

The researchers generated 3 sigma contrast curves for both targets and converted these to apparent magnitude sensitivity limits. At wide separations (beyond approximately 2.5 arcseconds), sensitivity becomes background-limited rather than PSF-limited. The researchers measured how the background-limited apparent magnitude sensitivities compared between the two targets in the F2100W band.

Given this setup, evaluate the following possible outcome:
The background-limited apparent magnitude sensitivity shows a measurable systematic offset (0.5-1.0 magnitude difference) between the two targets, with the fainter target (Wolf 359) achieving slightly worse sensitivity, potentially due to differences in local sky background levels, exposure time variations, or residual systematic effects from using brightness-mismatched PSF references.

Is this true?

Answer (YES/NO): NO